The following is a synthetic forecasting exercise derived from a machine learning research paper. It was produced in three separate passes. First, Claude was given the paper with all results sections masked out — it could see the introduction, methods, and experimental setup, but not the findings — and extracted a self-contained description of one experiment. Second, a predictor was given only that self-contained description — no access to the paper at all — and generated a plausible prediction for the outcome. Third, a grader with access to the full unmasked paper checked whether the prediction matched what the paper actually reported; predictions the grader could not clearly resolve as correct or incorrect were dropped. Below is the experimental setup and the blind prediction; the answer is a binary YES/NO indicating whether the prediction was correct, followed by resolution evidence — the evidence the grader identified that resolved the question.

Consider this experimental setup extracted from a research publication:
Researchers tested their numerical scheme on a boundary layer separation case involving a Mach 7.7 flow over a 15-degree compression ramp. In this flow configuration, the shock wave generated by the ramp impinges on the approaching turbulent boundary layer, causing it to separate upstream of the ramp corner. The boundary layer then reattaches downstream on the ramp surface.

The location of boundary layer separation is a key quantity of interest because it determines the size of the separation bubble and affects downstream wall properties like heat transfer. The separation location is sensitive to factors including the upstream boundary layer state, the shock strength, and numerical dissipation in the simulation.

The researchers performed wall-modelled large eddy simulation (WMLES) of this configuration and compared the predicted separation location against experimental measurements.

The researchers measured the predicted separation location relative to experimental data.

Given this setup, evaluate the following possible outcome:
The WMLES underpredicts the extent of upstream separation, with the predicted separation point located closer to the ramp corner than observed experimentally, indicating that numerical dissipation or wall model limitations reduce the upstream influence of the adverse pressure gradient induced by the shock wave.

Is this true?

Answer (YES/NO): NO